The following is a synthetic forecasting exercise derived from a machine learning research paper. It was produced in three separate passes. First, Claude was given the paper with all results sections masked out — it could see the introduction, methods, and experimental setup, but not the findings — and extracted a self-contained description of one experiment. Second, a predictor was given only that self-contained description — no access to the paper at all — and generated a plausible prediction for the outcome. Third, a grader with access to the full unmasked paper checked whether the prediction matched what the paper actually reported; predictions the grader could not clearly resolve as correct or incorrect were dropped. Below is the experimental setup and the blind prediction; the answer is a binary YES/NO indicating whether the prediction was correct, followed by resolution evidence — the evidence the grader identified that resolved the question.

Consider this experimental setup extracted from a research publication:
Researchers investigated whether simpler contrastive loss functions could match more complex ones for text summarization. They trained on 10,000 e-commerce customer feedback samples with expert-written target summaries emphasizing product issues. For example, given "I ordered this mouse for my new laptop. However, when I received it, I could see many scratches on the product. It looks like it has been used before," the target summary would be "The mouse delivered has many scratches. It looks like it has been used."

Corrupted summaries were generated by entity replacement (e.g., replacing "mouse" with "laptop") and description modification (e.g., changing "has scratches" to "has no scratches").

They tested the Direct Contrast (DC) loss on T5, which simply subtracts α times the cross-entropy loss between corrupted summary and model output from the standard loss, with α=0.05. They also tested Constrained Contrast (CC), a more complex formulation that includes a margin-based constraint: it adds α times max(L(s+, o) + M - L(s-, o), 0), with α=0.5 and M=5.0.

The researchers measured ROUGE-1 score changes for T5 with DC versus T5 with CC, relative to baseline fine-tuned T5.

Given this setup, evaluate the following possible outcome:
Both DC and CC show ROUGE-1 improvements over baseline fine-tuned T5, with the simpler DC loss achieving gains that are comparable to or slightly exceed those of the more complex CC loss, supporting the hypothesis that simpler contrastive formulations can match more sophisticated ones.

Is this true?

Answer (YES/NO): NO